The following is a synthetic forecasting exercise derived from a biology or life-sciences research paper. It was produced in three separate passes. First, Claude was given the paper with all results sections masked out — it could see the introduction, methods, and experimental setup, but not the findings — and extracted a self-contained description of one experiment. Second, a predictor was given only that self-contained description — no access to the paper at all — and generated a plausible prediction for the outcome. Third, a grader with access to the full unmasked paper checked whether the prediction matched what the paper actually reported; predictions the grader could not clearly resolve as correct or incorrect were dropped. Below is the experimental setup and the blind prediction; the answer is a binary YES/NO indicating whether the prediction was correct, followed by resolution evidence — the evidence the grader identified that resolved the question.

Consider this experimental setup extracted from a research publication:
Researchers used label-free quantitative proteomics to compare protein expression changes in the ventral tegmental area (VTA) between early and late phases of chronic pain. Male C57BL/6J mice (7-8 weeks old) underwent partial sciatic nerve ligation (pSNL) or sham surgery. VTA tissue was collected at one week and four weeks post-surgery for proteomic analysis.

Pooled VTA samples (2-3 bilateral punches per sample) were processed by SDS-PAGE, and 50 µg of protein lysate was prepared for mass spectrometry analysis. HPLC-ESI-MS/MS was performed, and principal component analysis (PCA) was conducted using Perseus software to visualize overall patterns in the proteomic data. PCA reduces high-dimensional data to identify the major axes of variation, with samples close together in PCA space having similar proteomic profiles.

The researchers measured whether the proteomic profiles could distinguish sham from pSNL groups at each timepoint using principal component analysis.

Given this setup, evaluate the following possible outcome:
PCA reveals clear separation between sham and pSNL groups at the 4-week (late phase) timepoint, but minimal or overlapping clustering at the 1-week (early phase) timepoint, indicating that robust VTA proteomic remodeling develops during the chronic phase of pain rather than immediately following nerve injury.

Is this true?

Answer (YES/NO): NO